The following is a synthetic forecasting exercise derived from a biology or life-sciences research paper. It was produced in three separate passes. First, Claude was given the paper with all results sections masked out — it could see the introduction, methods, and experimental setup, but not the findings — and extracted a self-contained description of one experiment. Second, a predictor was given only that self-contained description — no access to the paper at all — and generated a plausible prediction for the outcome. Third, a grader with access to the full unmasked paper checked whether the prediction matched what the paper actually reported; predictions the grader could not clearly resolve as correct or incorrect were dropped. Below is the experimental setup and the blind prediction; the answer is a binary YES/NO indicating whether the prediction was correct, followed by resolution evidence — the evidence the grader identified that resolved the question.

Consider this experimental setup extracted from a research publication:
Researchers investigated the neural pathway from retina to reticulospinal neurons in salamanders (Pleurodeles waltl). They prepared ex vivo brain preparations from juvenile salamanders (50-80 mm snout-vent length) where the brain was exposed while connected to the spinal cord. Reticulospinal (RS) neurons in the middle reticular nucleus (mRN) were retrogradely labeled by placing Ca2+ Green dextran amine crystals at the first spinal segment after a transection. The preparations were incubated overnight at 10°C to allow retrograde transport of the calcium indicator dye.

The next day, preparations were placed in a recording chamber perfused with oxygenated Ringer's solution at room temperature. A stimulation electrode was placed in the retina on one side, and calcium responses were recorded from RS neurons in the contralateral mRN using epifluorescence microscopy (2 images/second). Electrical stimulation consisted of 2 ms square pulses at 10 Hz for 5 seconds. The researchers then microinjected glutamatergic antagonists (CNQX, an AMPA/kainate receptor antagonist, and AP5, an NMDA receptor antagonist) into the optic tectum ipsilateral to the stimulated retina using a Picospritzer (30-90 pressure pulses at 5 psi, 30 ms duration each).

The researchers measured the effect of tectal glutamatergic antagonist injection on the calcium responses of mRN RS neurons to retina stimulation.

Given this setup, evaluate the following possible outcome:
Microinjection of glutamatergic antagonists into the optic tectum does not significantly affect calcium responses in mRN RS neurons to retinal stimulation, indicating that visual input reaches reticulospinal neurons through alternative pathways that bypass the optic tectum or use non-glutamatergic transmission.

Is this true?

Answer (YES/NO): NO